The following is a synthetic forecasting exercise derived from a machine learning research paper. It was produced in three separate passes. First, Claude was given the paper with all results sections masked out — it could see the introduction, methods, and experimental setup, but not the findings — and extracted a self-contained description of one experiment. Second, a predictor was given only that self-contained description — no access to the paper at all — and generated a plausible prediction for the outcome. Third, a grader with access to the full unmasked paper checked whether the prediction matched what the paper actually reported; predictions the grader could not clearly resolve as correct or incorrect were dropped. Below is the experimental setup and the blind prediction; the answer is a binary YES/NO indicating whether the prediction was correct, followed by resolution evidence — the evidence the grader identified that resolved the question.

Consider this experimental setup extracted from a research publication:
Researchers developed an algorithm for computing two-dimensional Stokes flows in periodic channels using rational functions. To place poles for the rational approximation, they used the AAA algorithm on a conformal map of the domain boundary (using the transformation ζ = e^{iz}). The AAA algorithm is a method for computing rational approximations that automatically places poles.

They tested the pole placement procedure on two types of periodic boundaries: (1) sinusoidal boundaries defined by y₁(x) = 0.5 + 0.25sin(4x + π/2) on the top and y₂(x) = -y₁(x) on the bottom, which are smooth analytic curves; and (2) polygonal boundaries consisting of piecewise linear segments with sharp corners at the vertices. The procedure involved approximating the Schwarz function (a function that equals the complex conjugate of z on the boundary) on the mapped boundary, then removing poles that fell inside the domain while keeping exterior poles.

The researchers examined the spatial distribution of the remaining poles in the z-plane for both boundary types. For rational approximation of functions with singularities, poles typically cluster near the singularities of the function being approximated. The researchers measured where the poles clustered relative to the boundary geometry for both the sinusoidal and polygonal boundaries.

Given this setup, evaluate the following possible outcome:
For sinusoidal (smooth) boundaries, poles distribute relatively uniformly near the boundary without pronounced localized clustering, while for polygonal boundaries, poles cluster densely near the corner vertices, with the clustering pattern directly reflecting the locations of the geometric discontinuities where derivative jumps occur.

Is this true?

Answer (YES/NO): NO